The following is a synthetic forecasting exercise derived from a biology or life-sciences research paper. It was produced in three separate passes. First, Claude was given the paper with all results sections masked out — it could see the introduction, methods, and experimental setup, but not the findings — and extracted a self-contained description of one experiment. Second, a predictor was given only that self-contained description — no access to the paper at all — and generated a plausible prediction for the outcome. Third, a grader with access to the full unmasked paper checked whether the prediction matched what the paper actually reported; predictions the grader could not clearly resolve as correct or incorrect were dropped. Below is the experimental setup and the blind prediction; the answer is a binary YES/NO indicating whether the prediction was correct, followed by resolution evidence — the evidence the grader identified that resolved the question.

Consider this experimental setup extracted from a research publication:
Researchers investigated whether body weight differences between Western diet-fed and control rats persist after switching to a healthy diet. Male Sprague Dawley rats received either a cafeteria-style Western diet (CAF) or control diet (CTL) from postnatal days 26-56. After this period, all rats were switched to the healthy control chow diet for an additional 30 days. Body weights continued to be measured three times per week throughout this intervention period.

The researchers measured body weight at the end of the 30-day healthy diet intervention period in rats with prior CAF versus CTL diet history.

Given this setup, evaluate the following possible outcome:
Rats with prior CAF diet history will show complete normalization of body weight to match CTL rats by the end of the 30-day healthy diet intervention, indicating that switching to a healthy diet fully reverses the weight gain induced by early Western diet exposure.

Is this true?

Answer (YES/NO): NO